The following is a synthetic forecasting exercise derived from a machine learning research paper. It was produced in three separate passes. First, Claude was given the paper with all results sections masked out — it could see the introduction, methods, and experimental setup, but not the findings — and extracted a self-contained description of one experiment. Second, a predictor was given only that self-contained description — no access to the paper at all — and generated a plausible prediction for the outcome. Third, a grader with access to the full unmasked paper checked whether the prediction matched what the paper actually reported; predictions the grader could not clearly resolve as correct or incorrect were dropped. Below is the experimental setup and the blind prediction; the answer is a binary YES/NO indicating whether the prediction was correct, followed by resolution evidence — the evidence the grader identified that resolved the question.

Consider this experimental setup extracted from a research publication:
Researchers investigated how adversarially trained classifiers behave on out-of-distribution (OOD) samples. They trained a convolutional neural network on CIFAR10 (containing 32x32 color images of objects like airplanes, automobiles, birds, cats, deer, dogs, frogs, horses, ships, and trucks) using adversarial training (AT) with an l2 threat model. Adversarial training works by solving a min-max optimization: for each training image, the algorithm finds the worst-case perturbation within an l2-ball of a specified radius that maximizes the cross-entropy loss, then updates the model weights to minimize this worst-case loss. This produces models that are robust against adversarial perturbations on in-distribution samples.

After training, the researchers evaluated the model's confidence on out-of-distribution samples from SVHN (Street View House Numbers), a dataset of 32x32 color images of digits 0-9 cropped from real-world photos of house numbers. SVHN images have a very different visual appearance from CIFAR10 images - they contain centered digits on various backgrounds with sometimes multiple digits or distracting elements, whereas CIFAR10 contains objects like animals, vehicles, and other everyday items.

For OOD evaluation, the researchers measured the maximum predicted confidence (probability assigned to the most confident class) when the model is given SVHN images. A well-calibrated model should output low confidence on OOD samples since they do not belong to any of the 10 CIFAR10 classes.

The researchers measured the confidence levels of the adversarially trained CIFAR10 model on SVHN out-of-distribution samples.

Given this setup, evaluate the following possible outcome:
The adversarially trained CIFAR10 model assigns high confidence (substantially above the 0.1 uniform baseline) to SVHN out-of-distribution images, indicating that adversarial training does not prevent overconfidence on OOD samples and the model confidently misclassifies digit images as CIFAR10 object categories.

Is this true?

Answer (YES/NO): YES